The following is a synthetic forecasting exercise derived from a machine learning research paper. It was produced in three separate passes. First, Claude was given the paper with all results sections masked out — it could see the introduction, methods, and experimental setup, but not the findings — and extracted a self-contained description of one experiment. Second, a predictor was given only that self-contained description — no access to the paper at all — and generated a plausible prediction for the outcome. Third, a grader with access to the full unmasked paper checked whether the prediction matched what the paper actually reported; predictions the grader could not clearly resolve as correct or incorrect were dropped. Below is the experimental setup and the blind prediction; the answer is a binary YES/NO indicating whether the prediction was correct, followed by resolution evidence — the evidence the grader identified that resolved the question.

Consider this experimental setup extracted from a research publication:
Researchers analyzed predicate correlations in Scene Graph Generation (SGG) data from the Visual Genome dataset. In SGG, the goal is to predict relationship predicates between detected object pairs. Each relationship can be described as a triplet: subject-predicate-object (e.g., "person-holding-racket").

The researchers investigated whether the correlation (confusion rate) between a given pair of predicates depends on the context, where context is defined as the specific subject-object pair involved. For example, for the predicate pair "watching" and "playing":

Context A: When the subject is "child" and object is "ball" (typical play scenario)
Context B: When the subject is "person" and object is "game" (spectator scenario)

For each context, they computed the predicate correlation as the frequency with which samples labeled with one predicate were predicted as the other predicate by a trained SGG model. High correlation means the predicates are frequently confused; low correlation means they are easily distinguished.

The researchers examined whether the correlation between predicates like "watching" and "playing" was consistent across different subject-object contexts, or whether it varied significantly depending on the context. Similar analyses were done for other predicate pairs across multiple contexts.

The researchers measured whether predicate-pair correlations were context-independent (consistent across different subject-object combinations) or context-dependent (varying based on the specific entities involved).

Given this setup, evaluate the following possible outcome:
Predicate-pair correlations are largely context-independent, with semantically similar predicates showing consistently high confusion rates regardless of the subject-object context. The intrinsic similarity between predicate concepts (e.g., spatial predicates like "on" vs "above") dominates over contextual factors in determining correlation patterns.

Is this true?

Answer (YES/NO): NO